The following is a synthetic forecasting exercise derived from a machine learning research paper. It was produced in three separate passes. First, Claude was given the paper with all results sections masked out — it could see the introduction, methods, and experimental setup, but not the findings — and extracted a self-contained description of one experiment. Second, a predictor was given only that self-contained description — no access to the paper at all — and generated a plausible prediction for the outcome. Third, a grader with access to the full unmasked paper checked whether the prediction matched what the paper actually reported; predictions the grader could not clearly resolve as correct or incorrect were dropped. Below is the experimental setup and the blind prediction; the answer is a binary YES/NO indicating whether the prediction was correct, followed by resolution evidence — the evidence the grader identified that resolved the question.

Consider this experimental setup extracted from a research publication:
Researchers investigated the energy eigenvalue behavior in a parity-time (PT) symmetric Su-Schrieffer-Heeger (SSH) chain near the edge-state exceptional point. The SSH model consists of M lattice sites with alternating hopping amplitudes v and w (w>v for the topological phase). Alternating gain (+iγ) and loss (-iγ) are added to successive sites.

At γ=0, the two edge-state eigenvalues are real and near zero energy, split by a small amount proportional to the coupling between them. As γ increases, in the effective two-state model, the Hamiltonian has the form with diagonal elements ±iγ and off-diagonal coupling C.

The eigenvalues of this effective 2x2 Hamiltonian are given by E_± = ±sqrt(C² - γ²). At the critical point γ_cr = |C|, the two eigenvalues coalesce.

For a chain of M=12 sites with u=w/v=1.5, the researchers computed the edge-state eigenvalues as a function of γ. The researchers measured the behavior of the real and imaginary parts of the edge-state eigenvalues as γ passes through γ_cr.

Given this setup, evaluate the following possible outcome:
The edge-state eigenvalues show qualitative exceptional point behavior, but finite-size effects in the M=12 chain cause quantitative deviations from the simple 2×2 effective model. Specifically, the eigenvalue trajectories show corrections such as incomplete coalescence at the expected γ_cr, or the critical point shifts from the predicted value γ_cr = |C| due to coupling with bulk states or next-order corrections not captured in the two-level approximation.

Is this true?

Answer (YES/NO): NO